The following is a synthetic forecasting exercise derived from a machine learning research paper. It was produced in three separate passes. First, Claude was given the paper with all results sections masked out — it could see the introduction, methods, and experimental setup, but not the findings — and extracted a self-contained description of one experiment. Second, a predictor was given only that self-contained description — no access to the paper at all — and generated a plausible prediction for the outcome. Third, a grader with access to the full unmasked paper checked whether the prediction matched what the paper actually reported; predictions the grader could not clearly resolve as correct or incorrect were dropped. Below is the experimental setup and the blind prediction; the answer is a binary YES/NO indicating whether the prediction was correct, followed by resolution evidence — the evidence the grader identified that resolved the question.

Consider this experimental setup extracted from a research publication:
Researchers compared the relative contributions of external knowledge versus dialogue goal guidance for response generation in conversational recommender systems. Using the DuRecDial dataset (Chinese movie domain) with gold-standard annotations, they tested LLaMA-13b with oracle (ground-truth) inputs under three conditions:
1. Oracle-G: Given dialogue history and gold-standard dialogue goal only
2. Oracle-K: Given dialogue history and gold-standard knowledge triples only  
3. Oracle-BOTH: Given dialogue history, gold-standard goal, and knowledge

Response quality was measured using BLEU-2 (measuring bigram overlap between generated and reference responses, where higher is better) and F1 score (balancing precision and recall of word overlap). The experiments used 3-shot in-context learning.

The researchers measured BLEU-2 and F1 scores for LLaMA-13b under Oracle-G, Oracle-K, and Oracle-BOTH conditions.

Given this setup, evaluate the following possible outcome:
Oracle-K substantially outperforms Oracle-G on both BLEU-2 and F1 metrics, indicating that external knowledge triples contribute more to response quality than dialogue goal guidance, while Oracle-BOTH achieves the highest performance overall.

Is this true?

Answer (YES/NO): NO